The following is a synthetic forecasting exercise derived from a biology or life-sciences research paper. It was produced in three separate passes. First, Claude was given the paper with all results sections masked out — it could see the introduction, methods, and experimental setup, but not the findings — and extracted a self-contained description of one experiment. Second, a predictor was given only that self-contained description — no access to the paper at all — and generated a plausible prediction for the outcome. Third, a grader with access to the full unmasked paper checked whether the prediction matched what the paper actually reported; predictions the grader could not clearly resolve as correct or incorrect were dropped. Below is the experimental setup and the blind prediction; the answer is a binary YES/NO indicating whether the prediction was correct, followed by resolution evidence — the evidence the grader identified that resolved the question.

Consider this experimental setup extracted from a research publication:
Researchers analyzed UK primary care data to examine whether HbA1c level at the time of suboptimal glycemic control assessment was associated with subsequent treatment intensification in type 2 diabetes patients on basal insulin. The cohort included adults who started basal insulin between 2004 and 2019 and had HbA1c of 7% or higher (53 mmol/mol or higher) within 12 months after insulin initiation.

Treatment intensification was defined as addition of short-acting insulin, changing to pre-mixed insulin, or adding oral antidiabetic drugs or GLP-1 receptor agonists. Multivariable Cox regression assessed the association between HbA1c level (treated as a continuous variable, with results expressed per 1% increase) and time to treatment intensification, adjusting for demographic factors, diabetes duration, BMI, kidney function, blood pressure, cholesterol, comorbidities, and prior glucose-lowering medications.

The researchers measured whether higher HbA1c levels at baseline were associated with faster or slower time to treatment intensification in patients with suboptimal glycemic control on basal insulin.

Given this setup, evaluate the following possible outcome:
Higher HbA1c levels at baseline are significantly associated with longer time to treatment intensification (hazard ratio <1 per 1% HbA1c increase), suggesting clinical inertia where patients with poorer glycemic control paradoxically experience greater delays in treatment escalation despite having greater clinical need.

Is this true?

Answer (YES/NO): NO